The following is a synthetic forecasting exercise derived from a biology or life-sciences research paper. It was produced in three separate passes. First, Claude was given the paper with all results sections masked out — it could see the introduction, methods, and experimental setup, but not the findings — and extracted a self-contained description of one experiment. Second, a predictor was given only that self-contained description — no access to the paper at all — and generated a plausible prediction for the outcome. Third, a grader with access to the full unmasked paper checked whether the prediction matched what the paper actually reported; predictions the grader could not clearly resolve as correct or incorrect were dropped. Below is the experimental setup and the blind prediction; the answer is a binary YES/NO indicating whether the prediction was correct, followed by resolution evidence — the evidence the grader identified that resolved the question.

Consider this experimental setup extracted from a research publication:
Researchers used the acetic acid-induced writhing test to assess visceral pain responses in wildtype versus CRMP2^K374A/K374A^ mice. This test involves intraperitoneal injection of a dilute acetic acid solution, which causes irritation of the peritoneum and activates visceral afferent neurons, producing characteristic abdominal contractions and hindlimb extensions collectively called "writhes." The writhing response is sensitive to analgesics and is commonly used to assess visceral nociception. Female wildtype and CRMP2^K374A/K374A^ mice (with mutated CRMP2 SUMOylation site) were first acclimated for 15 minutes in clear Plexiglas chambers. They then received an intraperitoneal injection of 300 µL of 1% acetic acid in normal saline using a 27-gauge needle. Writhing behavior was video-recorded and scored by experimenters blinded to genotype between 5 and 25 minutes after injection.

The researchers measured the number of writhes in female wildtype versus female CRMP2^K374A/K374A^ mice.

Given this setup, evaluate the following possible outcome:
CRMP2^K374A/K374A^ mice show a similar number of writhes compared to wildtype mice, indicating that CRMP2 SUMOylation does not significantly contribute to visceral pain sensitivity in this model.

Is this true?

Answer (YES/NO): YES